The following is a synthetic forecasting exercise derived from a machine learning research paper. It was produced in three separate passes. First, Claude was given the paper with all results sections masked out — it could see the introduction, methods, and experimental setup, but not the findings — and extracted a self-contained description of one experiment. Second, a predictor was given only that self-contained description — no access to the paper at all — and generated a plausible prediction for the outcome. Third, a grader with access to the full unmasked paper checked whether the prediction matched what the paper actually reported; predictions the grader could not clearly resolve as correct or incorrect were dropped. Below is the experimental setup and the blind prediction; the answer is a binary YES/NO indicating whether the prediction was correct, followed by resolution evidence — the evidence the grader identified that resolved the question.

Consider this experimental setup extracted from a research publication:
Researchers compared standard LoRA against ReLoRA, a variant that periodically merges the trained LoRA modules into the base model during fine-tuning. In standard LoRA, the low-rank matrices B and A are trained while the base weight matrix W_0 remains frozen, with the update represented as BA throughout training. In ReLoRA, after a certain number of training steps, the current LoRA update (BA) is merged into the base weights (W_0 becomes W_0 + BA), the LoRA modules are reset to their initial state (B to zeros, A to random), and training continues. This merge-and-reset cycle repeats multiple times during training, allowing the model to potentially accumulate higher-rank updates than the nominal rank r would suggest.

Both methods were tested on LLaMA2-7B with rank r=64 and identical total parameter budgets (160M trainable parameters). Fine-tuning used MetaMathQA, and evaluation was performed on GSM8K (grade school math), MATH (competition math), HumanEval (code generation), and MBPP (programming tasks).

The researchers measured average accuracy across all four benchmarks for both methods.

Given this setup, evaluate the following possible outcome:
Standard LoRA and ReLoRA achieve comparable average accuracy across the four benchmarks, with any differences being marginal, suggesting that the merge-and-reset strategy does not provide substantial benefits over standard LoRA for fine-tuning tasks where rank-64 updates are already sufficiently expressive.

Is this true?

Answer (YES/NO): NO